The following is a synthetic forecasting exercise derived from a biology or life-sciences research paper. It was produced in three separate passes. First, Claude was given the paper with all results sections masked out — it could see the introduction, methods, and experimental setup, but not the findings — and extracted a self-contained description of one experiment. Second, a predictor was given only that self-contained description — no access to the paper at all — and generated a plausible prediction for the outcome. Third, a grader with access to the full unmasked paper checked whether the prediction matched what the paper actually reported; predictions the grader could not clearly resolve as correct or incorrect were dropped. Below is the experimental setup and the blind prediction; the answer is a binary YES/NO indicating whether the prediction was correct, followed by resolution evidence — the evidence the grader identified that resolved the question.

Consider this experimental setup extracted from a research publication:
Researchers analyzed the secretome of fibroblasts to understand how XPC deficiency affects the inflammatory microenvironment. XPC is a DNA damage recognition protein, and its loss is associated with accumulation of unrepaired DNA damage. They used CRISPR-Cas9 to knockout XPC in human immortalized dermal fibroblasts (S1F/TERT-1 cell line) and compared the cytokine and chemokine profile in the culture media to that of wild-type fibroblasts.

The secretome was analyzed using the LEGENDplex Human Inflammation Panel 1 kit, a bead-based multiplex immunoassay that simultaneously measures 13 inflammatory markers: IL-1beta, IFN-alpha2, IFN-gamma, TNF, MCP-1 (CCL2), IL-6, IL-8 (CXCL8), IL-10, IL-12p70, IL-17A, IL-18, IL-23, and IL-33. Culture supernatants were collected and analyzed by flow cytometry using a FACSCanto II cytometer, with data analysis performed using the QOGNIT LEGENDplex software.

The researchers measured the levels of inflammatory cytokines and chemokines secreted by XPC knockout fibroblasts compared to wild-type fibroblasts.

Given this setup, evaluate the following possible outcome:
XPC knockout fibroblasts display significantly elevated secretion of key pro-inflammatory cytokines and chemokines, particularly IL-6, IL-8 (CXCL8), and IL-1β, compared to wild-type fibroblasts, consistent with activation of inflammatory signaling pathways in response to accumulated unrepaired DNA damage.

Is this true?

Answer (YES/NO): YES